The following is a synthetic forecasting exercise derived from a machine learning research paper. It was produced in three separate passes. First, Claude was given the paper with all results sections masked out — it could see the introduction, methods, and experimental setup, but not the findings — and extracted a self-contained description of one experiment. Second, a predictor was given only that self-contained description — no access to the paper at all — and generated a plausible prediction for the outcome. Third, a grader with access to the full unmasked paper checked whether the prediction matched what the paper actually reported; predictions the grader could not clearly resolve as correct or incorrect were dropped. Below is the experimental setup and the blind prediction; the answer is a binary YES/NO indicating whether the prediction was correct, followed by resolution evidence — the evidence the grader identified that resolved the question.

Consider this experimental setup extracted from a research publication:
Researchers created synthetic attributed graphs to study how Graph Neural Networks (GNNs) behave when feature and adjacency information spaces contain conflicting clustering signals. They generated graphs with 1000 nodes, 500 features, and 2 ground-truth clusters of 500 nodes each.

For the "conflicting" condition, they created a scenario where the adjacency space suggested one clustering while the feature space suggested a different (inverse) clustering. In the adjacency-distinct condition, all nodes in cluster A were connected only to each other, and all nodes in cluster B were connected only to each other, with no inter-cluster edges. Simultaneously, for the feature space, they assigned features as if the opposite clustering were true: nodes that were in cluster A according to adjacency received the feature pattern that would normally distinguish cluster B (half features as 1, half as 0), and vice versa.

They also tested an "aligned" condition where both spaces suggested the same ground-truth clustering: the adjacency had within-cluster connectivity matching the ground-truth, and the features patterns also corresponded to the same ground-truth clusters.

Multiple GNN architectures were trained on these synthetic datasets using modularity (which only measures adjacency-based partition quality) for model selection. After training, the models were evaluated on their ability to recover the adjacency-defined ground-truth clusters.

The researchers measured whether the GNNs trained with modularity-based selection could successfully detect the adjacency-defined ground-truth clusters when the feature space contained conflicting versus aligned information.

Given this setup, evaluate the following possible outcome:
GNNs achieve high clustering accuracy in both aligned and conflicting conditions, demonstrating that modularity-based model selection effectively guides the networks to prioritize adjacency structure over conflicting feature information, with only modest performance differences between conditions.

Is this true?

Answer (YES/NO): NO